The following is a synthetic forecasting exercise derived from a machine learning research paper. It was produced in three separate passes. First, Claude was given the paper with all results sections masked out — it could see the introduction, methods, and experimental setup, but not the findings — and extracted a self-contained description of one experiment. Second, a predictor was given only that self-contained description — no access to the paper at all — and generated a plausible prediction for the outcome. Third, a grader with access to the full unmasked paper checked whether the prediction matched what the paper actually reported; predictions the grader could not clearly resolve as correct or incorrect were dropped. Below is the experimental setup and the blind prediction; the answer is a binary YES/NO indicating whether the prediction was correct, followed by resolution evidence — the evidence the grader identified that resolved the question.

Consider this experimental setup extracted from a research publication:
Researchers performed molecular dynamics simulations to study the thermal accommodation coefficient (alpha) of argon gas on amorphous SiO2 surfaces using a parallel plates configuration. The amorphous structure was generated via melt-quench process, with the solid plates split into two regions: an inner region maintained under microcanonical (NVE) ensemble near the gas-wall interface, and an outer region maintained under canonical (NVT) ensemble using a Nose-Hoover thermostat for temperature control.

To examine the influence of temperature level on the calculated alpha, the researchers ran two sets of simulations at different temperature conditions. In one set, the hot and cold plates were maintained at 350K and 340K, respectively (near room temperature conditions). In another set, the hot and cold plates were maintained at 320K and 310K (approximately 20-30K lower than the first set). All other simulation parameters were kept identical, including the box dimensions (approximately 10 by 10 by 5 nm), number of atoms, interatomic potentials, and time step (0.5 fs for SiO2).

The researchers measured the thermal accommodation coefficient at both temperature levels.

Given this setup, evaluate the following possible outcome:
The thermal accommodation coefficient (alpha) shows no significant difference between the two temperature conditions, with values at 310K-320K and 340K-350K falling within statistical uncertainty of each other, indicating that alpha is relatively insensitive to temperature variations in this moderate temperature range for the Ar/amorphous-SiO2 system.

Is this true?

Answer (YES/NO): YES